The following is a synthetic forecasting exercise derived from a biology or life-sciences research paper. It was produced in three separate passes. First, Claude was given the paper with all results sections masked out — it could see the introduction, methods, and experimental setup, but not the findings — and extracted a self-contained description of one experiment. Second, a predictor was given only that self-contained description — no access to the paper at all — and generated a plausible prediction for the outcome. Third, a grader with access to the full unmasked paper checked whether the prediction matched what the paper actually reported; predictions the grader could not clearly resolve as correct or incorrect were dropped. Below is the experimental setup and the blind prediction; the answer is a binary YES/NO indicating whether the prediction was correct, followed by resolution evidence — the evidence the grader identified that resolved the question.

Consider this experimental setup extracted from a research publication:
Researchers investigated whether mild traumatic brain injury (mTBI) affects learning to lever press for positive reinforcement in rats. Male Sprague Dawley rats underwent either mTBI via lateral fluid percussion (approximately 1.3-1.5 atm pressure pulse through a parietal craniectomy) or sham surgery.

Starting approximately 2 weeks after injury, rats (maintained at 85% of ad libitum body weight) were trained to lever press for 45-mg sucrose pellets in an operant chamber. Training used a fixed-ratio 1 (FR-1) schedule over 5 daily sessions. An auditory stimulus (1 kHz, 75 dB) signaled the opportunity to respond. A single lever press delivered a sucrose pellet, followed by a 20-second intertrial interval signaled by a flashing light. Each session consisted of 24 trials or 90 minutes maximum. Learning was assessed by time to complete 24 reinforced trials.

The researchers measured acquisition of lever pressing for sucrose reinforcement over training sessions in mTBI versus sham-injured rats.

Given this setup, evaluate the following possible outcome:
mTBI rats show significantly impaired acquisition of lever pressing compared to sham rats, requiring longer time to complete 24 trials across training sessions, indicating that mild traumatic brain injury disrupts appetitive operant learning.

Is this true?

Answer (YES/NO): NO